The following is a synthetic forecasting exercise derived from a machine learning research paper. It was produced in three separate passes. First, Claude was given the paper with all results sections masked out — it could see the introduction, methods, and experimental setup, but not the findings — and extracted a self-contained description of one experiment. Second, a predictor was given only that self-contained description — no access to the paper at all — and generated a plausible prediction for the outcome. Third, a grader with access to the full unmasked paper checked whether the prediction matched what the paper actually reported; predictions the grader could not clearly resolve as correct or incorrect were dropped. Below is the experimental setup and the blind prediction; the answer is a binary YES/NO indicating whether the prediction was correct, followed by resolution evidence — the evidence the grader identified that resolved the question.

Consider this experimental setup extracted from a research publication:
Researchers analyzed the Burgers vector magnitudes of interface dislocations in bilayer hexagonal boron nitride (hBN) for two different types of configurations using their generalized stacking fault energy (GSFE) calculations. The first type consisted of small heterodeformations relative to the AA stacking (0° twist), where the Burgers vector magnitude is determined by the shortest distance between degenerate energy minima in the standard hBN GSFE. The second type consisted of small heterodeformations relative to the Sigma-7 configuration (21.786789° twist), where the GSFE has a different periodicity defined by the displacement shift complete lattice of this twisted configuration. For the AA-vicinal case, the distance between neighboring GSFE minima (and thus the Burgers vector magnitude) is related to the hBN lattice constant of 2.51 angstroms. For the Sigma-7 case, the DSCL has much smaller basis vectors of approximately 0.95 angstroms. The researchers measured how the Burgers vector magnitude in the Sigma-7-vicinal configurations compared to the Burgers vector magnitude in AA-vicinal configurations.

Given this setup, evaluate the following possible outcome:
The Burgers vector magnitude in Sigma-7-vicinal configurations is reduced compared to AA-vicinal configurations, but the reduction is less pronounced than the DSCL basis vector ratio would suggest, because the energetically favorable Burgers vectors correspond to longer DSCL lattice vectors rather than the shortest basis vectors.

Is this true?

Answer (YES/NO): NO